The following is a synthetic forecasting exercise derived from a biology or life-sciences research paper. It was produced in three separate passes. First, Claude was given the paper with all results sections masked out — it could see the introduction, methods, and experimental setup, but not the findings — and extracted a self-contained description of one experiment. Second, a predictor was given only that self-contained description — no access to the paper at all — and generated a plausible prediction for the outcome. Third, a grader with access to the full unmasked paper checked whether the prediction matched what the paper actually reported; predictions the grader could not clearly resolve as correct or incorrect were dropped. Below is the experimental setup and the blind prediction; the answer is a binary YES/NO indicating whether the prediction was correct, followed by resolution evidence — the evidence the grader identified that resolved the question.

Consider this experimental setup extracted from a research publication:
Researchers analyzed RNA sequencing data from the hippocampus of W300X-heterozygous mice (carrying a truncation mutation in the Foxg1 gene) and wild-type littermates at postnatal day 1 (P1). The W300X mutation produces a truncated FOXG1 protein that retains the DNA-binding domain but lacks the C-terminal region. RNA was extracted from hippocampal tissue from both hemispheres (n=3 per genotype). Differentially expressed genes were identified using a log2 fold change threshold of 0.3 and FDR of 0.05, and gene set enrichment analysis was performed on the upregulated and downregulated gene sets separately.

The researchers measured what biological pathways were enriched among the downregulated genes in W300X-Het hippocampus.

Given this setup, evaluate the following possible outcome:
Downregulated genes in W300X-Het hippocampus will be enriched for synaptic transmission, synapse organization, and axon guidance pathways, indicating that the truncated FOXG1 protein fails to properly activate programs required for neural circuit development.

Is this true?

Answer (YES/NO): NO